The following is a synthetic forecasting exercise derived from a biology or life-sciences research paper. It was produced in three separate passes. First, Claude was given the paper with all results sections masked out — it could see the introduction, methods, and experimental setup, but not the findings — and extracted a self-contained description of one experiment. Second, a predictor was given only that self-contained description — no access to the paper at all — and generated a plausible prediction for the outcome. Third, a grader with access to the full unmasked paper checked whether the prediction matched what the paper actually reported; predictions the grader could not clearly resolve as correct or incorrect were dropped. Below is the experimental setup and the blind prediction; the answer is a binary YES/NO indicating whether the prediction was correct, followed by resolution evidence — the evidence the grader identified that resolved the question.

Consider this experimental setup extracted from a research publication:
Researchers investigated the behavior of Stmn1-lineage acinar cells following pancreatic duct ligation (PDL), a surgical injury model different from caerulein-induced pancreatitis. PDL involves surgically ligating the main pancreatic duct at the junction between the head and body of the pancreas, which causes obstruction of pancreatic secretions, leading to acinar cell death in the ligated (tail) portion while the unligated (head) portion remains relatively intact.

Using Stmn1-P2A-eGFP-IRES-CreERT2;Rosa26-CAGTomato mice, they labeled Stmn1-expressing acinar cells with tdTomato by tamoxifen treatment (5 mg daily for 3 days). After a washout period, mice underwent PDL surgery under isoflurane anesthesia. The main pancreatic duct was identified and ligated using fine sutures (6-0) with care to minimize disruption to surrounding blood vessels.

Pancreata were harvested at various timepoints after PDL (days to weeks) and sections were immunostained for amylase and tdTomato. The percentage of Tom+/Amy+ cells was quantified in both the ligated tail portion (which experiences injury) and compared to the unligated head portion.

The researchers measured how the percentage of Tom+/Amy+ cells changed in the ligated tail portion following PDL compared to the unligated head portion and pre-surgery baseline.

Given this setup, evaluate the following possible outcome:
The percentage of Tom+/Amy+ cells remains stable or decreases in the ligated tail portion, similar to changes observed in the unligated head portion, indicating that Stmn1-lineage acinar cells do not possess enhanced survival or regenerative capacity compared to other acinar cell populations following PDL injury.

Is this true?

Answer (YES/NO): NO